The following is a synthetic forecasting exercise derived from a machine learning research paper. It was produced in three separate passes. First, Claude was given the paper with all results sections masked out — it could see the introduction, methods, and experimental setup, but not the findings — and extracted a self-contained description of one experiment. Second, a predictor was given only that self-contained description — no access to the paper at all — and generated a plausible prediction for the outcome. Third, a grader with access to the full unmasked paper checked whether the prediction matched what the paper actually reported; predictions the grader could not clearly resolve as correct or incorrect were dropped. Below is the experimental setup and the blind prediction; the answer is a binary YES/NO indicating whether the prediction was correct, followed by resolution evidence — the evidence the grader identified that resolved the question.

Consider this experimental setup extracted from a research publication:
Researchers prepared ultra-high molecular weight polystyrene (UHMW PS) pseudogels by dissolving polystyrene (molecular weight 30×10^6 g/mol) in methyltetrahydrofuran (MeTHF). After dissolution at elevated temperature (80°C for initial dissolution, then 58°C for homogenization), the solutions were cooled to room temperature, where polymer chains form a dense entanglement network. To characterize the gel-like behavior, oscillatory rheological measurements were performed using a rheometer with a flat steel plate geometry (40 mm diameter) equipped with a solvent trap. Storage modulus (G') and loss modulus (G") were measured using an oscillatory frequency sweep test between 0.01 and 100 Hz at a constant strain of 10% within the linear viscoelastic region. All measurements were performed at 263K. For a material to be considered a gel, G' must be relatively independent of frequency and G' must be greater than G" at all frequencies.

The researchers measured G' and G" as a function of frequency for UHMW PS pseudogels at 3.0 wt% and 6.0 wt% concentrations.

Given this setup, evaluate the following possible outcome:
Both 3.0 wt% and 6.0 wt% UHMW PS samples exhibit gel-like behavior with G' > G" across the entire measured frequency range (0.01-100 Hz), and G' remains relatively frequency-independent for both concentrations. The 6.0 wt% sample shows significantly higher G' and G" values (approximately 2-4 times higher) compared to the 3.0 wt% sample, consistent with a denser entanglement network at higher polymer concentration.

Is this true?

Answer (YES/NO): NO